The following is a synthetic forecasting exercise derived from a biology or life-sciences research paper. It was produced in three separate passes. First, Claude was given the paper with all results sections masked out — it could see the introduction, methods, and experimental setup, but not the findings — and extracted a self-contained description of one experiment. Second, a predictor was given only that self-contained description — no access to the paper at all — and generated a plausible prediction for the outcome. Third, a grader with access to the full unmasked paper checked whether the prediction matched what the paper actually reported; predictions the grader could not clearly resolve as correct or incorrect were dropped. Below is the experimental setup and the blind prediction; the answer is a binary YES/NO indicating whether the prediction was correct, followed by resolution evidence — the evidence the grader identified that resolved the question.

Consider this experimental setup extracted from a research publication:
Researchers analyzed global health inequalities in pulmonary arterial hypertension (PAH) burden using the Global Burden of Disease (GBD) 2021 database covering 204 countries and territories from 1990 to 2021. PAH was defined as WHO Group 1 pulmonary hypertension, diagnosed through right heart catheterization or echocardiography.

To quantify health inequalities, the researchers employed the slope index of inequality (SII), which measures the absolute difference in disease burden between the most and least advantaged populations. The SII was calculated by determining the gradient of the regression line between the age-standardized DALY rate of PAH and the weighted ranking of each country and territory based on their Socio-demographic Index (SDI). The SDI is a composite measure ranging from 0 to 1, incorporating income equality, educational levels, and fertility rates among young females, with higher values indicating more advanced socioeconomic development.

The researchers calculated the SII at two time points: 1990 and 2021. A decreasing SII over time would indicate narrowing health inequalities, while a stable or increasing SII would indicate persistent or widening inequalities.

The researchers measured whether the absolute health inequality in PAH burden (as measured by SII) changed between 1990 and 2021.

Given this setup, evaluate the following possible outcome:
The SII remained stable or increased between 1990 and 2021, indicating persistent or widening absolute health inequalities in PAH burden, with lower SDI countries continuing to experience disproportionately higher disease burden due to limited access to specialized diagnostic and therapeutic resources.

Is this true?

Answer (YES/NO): NO